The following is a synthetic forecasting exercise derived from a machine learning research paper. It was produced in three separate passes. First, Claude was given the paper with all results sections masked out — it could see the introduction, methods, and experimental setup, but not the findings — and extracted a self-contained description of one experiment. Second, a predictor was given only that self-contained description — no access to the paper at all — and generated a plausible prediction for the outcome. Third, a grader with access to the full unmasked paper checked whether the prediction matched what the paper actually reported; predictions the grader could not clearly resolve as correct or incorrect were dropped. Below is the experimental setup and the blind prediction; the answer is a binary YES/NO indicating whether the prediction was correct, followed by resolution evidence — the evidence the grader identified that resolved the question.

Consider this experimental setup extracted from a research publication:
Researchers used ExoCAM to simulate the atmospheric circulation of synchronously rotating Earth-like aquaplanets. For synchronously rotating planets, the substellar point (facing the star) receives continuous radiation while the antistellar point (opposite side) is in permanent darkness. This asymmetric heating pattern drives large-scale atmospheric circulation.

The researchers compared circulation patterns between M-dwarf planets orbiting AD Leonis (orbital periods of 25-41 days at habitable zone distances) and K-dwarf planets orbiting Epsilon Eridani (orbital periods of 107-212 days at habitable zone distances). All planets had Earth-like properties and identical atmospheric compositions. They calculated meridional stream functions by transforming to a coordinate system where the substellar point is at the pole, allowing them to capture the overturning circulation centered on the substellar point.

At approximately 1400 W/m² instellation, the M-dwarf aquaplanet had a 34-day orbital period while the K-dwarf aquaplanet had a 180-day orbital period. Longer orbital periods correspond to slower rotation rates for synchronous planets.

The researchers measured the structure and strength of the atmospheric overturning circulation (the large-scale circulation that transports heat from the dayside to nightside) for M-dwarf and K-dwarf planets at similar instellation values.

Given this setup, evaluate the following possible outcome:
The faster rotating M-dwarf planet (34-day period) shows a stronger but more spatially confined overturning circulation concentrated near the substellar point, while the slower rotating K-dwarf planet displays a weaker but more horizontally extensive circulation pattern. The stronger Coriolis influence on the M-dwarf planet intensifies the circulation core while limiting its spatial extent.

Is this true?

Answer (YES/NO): NO